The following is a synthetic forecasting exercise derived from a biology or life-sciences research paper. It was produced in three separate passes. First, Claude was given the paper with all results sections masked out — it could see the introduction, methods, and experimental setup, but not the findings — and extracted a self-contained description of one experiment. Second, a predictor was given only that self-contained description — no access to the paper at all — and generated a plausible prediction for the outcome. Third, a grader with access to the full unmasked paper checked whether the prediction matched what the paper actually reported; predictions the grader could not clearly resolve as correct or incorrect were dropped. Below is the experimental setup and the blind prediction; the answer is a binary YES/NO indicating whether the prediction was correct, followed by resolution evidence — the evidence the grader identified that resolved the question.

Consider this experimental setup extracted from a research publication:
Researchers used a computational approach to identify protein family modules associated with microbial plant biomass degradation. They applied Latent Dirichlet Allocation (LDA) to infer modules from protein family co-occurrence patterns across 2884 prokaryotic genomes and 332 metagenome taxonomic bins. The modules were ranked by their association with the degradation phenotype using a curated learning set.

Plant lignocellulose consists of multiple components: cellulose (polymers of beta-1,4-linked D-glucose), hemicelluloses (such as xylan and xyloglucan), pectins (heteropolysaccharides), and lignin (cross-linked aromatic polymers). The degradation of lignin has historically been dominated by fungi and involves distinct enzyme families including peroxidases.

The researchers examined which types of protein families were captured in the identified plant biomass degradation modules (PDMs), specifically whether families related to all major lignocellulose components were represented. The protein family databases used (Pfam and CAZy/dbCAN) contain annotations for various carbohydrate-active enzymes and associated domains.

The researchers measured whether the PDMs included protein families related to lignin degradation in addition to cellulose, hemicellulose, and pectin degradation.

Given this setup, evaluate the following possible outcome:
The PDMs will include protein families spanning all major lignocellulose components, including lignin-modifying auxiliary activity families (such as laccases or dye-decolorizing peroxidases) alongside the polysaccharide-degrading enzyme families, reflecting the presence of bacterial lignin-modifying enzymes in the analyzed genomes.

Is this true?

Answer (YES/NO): NO